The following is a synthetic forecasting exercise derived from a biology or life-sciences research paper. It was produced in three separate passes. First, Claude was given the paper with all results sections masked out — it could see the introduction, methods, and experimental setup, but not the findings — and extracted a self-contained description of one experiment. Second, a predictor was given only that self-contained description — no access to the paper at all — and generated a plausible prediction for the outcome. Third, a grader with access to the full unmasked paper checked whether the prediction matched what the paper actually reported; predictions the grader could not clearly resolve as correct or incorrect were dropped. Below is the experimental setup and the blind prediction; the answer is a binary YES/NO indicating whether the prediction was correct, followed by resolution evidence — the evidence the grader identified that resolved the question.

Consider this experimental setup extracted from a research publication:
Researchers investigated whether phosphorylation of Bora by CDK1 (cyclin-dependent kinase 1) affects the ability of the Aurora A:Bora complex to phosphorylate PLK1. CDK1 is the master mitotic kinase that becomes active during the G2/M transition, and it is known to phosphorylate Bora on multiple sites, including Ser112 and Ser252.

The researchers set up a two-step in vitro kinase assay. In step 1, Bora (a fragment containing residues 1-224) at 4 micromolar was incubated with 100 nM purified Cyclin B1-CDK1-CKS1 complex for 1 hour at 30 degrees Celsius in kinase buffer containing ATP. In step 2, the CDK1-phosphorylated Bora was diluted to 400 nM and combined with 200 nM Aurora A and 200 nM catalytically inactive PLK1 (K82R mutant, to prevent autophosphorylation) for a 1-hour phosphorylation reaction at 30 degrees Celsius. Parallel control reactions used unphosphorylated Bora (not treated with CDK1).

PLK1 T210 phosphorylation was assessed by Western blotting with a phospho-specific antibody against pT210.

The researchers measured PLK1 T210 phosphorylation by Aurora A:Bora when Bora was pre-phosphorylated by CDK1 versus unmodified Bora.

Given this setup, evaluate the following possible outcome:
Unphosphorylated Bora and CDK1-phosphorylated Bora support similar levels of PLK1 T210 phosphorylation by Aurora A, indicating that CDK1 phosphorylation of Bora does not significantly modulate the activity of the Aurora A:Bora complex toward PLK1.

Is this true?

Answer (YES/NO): NO